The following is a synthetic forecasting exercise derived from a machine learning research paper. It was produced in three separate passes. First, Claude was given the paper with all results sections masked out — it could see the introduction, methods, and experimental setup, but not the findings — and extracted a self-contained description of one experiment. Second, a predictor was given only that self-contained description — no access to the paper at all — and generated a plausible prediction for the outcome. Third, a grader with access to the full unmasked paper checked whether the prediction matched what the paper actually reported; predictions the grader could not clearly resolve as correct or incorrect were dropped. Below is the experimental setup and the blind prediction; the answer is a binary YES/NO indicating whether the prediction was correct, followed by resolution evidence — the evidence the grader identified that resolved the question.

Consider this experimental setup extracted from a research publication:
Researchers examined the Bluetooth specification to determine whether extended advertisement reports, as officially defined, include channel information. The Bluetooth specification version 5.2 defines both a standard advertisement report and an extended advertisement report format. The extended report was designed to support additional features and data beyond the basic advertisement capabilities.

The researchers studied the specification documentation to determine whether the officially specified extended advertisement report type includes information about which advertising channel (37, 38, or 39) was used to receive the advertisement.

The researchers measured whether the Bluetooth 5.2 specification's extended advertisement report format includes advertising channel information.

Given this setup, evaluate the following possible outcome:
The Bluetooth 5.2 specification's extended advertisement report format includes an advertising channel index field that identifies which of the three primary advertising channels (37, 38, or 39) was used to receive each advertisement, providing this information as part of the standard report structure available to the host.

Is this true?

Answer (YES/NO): NO